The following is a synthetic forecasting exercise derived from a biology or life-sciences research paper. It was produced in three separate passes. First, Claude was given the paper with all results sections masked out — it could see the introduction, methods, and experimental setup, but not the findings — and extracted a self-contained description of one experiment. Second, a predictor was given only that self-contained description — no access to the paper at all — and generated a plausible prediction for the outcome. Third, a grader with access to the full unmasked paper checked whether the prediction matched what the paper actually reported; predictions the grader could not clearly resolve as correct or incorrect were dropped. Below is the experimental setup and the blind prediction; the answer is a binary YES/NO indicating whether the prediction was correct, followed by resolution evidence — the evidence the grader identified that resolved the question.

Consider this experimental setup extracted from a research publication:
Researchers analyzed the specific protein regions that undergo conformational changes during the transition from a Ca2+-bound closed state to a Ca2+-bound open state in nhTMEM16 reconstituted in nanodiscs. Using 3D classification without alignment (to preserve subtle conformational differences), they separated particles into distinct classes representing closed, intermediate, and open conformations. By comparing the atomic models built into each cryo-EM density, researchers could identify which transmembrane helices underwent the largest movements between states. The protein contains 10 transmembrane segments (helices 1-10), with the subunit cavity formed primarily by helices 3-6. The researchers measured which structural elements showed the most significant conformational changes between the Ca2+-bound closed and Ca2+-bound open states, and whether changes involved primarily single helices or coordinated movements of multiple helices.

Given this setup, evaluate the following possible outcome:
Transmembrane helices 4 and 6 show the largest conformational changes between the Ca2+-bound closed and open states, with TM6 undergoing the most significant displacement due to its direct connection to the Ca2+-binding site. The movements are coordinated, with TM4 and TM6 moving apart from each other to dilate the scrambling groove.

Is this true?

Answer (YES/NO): NO